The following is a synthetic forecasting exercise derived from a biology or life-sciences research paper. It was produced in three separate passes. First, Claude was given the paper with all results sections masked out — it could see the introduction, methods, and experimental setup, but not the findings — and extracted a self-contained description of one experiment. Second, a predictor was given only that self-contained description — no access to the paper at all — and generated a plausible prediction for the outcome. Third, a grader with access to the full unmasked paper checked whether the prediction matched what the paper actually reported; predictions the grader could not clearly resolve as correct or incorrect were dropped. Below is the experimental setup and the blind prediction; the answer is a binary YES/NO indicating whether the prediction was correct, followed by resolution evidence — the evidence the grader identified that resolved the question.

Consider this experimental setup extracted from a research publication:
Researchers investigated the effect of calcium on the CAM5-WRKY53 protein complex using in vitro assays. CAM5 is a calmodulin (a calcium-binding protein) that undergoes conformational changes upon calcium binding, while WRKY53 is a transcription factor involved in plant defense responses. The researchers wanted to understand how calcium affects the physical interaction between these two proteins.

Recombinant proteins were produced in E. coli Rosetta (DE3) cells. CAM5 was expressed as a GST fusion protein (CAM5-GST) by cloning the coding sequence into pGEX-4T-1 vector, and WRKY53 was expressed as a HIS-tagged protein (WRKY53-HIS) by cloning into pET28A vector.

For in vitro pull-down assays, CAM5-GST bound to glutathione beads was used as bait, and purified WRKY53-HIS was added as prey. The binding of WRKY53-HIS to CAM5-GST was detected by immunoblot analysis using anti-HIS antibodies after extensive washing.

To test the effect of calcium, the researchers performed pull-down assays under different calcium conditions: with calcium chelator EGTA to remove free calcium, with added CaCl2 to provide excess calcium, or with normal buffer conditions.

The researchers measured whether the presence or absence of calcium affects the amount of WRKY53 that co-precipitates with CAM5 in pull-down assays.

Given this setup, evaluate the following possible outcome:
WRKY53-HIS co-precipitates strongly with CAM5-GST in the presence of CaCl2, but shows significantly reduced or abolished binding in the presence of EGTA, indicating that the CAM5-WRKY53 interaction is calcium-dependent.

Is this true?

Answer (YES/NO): NO